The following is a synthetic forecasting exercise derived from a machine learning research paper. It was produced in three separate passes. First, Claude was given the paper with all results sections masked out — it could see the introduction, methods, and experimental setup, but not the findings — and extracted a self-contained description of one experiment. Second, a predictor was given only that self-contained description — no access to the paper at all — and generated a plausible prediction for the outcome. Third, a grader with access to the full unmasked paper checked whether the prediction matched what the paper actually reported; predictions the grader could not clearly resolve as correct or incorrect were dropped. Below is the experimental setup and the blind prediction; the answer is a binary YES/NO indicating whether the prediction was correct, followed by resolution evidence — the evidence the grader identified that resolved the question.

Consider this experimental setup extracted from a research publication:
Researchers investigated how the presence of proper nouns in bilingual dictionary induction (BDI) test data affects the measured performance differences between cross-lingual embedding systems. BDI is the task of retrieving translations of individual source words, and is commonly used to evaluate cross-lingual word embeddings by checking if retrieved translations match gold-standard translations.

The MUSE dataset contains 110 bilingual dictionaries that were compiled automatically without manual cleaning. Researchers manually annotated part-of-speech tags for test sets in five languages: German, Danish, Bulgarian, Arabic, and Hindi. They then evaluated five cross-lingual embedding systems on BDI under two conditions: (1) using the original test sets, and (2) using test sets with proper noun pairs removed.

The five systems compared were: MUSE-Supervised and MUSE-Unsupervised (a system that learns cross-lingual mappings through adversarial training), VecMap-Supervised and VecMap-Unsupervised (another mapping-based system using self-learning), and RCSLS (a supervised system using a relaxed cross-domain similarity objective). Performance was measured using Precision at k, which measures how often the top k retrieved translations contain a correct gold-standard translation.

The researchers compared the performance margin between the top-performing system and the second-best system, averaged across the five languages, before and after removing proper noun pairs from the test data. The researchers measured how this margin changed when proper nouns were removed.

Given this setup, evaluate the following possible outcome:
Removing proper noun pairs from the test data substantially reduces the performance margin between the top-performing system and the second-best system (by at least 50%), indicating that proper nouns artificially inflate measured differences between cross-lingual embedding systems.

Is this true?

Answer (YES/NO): NO